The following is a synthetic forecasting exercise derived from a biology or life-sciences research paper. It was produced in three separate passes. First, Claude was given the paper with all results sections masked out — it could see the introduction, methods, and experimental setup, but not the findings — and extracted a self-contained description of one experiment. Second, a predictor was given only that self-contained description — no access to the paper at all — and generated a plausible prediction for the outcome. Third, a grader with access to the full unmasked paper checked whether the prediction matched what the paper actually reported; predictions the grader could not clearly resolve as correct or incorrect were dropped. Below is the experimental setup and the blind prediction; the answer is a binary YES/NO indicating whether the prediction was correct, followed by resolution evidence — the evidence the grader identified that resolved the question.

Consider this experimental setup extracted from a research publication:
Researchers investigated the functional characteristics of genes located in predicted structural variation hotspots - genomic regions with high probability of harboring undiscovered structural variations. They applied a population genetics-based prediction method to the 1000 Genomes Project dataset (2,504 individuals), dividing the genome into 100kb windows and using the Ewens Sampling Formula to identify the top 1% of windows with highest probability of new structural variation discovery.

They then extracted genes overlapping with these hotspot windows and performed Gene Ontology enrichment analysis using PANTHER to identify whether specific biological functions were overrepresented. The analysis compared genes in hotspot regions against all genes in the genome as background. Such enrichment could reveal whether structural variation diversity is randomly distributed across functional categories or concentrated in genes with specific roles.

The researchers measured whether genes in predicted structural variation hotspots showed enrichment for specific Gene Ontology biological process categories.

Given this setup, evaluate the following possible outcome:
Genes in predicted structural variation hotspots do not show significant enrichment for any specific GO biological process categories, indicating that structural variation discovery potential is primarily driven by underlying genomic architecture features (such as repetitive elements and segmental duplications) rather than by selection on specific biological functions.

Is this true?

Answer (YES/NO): NO